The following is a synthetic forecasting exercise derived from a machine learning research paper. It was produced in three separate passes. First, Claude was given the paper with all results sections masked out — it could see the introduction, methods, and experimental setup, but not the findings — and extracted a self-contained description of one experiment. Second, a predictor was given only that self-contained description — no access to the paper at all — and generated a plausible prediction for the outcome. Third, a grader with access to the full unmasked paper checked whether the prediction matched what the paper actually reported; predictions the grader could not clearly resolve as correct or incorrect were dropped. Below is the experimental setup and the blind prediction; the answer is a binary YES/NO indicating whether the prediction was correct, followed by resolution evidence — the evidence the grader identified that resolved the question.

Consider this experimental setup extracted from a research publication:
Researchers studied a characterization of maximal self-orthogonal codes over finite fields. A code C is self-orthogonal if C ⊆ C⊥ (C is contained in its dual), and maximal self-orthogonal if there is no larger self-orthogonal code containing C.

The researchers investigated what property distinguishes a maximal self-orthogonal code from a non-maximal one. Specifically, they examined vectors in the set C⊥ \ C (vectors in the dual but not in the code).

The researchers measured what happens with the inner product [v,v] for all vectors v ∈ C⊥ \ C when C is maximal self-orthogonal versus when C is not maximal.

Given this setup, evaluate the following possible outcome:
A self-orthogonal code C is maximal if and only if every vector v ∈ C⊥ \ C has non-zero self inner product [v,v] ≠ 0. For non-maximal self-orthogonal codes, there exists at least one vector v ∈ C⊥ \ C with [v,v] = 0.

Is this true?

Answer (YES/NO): YES